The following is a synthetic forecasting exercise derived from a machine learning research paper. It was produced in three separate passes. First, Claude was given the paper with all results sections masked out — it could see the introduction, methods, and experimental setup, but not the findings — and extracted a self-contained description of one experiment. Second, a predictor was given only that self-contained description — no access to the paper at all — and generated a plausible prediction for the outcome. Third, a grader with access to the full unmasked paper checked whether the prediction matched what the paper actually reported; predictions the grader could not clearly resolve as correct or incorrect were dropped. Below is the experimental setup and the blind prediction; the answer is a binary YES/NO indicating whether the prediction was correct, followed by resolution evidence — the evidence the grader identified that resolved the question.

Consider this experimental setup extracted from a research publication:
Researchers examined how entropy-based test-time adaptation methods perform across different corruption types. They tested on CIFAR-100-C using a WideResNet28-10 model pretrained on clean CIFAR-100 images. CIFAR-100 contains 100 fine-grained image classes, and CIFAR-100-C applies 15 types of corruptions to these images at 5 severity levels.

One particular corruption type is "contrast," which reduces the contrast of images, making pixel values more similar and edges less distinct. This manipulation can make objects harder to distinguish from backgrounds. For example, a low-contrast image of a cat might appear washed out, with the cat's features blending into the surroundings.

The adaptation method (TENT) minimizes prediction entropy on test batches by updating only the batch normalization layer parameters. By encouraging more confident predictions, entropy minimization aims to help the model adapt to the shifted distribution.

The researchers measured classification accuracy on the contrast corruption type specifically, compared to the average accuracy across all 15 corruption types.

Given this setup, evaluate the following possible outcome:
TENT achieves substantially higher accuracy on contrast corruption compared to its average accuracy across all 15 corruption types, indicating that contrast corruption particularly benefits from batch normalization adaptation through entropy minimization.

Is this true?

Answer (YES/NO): NO